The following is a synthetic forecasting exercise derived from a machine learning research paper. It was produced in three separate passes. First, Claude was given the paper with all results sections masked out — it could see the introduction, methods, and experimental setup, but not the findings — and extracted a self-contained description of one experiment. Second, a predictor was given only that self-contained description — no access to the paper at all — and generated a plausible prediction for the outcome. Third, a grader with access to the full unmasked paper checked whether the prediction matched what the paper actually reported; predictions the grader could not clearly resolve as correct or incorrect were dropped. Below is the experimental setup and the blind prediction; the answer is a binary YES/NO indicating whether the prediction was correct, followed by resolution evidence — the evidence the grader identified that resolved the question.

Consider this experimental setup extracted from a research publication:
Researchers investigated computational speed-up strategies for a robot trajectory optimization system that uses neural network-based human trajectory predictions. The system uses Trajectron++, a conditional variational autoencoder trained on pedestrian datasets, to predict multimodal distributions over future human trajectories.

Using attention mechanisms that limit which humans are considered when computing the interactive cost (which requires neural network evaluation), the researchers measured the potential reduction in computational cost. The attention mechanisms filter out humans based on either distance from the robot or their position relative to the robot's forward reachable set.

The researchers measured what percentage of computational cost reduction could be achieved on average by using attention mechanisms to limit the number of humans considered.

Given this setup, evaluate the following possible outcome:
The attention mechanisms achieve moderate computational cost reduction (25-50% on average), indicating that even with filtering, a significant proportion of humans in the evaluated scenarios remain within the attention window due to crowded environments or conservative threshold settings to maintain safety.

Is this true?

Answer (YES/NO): NO